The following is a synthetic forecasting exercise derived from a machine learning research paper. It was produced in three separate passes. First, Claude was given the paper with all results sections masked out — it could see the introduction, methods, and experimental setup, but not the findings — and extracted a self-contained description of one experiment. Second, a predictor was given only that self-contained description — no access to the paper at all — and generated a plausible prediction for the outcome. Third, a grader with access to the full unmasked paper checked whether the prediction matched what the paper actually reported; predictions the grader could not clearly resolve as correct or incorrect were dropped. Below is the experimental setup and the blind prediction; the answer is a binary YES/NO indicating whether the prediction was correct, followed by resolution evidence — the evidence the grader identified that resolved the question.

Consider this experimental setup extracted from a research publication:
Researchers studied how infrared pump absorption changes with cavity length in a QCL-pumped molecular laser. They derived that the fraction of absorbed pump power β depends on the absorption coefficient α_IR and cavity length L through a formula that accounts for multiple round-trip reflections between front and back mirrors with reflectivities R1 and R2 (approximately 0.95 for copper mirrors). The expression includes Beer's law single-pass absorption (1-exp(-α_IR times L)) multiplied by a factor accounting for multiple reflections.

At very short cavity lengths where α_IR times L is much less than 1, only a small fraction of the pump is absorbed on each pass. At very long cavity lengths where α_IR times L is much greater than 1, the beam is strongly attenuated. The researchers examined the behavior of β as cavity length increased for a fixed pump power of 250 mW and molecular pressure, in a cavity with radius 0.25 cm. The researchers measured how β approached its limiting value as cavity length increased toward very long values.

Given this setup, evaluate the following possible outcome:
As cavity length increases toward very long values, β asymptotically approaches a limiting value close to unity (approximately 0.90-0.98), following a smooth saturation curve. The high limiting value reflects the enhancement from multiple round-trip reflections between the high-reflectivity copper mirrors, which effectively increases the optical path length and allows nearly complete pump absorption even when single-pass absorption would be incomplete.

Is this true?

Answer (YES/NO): NO